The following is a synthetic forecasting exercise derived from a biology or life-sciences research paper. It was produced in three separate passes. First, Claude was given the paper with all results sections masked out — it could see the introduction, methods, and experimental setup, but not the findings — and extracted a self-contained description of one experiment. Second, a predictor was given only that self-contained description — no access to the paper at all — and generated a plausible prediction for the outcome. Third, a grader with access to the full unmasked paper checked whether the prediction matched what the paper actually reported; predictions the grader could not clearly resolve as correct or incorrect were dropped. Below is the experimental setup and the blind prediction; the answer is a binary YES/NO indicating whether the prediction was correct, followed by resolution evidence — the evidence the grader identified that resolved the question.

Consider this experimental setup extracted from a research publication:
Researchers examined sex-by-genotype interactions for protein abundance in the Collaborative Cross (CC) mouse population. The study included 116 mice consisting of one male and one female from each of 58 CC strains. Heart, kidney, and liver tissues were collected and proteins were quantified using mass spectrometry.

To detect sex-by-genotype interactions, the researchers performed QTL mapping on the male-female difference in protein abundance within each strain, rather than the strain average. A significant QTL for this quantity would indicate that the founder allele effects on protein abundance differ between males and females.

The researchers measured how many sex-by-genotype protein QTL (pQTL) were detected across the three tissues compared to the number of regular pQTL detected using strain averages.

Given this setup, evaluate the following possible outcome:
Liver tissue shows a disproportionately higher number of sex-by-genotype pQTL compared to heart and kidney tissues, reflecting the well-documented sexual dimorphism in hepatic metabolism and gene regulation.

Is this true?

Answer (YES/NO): NO